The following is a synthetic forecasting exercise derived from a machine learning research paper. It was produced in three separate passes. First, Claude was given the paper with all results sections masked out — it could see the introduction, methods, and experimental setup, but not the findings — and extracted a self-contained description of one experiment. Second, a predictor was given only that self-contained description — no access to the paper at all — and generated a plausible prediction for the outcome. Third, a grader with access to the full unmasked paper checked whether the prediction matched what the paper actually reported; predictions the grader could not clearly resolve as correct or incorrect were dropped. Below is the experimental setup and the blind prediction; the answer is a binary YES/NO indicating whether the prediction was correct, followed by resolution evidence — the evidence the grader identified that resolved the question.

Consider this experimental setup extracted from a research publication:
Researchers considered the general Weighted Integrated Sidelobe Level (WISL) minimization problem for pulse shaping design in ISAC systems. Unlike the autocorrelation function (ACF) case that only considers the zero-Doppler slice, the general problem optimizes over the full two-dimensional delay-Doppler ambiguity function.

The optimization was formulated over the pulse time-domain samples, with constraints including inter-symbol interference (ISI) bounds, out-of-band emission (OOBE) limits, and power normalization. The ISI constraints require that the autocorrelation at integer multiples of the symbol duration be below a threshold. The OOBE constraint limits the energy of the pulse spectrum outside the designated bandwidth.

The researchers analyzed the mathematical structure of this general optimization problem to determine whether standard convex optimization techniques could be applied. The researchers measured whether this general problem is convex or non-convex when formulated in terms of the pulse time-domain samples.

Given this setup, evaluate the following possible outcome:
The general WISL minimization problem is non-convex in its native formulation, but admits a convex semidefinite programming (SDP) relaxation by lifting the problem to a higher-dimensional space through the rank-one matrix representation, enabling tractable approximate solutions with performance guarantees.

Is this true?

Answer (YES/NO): NO